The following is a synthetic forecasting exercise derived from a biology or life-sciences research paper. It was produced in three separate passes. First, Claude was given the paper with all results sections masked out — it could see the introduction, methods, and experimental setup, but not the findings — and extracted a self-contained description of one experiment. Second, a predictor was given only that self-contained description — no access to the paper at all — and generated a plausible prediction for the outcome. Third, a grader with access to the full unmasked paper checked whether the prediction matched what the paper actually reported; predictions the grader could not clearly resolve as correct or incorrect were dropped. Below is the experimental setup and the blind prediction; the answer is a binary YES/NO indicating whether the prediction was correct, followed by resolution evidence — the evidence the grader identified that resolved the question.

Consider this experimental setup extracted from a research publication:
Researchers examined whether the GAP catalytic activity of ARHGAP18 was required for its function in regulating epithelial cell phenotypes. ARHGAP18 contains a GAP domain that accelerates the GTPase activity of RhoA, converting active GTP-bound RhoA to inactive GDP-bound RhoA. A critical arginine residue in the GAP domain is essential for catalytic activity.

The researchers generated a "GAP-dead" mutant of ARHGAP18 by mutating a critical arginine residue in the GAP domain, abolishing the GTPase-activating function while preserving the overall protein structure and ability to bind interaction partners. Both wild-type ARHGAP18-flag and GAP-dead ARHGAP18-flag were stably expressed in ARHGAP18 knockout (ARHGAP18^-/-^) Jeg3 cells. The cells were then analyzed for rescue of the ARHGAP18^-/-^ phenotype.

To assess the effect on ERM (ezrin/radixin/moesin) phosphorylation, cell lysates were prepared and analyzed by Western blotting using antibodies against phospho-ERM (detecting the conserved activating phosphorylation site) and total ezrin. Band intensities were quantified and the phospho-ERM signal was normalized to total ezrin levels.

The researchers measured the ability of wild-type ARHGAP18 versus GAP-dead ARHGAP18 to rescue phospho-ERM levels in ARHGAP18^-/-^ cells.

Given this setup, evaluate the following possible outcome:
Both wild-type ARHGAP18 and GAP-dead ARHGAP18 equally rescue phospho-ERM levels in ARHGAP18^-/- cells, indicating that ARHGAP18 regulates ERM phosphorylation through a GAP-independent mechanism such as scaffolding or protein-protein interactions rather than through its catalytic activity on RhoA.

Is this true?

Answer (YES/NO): NO